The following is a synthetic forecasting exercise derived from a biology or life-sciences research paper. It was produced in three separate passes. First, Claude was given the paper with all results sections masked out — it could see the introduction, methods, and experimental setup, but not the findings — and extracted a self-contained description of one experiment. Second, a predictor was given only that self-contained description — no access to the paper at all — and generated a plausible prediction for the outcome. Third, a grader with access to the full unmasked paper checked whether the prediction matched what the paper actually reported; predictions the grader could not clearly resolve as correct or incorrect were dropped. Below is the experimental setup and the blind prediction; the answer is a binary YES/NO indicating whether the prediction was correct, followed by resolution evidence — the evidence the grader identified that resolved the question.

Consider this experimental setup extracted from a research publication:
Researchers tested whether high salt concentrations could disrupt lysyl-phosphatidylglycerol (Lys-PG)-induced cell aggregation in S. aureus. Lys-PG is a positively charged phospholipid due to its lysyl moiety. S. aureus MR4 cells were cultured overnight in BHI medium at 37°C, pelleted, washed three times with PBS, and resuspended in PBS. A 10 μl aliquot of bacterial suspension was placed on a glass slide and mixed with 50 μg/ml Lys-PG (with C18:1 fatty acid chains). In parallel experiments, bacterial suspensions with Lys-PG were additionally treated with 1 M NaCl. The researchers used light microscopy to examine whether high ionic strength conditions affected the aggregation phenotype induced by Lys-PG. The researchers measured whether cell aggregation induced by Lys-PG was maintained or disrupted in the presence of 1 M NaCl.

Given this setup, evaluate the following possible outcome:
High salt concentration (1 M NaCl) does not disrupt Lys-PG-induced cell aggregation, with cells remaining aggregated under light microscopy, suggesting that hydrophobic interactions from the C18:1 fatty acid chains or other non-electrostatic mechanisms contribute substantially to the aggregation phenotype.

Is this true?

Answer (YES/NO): NO